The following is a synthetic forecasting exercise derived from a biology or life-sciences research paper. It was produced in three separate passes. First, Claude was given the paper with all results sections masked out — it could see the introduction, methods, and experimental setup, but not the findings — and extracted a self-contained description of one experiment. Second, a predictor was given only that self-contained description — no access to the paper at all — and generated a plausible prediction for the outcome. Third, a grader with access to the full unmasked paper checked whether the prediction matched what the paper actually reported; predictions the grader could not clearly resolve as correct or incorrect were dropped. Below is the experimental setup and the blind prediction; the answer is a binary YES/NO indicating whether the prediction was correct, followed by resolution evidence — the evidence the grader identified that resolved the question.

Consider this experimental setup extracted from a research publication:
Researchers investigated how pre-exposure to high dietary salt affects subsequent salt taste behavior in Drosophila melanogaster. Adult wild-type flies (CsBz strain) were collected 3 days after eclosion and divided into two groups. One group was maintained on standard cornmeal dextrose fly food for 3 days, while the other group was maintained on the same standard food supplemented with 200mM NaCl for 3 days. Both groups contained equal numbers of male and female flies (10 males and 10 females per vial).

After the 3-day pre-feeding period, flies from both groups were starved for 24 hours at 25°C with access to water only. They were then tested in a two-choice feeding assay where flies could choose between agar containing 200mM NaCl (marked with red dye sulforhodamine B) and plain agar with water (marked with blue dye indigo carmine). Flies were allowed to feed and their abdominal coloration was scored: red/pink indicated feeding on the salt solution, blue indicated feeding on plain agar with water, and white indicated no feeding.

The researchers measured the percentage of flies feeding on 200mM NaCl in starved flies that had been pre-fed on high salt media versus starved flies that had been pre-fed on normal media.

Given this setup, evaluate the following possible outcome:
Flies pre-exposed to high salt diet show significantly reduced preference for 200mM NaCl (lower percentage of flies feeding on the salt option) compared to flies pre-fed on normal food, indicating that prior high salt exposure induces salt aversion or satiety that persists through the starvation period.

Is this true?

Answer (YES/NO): NO